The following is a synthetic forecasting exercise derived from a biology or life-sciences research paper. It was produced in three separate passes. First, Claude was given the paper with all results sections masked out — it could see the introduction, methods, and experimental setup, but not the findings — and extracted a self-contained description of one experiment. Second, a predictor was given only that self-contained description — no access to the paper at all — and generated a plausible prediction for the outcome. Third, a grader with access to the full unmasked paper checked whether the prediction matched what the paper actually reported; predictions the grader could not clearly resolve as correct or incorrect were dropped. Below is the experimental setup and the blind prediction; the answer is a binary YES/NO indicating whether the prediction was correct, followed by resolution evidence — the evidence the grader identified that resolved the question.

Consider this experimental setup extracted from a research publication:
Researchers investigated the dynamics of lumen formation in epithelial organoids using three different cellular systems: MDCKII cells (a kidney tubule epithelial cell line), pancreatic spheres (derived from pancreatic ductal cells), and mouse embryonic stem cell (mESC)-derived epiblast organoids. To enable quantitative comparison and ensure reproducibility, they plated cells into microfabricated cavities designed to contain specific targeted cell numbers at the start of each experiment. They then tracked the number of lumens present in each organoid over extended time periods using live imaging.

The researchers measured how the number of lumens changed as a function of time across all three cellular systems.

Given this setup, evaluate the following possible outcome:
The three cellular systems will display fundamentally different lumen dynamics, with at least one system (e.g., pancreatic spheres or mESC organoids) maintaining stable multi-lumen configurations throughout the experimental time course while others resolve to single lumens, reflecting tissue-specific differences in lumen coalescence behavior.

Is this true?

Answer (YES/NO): NO